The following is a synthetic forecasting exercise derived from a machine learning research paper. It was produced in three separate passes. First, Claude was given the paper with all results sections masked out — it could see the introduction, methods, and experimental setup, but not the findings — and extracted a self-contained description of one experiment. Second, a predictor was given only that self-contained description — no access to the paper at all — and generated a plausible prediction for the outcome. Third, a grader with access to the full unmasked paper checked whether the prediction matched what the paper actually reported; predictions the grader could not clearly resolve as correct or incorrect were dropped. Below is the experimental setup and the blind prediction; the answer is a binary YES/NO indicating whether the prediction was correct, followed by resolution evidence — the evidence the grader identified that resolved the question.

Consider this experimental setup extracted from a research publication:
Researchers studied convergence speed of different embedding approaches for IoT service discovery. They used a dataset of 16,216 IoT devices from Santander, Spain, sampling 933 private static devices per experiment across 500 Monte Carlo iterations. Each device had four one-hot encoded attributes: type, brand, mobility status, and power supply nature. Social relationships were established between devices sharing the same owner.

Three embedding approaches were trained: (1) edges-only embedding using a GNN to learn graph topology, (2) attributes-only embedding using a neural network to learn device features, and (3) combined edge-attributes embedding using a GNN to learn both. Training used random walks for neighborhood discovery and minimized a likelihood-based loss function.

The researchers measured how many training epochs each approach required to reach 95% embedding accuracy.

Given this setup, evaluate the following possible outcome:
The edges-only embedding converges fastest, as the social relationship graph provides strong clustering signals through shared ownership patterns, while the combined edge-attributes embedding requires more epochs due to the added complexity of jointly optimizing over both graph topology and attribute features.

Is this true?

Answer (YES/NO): NO